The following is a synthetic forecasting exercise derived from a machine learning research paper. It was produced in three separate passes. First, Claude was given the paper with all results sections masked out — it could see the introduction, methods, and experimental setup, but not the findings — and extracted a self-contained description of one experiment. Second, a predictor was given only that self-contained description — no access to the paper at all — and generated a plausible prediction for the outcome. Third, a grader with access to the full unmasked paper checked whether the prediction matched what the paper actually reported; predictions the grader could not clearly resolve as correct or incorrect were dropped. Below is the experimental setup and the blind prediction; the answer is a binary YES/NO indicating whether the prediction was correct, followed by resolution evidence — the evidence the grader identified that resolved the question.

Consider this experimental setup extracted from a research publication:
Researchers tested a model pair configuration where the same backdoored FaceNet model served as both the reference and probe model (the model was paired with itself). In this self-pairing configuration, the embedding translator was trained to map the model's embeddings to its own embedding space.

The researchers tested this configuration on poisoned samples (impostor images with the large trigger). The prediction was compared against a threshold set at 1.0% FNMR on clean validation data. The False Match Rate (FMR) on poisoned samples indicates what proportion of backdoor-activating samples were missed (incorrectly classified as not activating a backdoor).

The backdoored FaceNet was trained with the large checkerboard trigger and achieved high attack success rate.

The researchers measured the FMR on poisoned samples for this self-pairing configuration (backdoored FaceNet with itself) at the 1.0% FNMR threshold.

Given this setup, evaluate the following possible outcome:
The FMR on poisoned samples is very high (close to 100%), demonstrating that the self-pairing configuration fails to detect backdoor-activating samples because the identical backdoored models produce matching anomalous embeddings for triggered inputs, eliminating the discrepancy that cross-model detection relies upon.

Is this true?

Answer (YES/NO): NO